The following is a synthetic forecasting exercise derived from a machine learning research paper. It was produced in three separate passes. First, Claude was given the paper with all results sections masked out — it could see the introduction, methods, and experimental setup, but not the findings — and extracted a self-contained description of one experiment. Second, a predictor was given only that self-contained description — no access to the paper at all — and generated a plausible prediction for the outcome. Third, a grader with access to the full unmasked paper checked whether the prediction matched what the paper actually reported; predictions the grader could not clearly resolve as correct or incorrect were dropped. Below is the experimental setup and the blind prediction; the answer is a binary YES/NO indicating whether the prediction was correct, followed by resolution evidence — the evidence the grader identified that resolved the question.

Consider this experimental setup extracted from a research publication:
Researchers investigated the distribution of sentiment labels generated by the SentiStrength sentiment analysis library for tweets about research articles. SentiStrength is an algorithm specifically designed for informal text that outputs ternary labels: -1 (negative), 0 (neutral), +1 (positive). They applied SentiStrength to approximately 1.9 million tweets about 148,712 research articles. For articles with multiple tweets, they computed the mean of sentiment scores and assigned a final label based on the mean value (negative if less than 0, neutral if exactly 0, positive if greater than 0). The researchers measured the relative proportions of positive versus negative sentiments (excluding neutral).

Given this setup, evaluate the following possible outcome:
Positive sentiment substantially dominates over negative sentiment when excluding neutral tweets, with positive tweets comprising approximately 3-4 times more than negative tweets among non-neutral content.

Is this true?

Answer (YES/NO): NO